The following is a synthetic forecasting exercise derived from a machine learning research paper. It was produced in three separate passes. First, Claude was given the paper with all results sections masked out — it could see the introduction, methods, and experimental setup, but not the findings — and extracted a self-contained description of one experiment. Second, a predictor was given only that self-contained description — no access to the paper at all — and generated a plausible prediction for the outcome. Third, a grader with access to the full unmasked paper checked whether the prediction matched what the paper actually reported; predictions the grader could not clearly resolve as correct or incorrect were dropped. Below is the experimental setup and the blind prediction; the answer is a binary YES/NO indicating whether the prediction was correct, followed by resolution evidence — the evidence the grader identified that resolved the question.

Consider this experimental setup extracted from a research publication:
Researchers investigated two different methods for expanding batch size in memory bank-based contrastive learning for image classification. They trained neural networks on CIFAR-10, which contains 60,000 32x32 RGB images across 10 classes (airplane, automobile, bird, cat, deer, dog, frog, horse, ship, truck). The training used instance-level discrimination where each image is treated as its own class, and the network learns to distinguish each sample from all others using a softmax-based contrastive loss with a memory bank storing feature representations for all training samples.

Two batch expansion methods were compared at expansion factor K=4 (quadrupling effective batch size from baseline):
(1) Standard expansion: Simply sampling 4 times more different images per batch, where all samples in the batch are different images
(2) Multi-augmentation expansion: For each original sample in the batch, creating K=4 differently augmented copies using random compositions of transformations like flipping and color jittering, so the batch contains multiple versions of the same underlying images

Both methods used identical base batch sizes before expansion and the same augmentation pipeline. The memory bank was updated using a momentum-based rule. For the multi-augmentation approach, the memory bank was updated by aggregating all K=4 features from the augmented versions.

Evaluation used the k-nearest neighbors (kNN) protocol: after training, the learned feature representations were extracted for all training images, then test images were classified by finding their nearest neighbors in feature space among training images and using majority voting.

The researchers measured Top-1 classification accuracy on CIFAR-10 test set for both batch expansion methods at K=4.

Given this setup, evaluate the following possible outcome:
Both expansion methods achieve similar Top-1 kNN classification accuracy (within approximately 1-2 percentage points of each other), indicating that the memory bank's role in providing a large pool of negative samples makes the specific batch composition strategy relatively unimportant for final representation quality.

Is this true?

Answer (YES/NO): YES